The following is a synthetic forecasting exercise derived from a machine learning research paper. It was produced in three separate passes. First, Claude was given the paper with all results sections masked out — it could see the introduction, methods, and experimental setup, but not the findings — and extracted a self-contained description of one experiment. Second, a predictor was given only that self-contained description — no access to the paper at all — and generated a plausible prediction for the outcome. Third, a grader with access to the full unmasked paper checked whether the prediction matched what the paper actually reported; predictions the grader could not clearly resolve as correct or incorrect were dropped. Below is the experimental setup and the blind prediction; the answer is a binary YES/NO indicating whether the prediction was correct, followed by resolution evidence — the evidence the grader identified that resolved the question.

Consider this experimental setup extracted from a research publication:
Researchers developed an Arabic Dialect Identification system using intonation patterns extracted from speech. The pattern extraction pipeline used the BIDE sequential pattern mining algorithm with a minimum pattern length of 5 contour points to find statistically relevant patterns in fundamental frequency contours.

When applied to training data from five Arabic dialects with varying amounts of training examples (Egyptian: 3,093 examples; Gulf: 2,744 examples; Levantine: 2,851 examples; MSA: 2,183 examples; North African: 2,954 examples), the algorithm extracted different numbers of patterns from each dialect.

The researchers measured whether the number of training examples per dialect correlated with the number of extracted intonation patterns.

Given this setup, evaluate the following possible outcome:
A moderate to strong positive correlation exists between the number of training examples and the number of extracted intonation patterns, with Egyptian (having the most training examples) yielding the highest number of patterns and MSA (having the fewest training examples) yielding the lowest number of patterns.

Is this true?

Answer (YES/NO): NO